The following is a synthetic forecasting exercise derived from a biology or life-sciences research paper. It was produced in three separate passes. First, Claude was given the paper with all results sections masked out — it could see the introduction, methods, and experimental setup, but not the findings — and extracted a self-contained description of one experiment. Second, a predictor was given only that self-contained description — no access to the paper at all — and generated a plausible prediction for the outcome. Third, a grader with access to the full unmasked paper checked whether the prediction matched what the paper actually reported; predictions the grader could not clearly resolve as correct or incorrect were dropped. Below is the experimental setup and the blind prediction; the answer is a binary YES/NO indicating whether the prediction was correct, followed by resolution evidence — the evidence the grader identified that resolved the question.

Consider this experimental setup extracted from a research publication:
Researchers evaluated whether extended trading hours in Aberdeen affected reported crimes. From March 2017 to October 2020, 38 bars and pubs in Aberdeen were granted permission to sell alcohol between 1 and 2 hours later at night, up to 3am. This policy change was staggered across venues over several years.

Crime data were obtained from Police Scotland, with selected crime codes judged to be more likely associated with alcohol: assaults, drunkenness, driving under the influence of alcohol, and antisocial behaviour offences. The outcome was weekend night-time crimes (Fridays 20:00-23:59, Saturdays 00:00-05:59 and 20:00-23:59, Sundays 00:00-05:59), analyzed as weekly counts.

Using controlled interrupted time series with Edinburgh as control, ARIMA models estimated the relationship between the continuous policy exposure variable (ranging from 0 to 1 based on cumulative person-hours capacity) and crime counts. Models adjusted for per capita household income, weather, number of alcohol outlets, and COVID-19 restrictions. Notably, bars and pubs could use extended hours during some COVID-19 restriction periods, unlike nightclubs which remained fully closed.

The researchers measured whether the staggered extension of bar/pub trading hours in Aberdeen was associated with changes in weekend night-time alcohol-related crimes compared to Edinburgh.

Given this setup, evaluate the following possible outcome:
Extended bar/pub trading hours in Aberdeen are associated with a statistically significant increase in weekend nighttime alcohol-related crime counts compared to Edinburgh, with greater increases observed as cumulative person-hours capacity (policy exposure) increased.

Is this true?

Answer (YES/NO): NO